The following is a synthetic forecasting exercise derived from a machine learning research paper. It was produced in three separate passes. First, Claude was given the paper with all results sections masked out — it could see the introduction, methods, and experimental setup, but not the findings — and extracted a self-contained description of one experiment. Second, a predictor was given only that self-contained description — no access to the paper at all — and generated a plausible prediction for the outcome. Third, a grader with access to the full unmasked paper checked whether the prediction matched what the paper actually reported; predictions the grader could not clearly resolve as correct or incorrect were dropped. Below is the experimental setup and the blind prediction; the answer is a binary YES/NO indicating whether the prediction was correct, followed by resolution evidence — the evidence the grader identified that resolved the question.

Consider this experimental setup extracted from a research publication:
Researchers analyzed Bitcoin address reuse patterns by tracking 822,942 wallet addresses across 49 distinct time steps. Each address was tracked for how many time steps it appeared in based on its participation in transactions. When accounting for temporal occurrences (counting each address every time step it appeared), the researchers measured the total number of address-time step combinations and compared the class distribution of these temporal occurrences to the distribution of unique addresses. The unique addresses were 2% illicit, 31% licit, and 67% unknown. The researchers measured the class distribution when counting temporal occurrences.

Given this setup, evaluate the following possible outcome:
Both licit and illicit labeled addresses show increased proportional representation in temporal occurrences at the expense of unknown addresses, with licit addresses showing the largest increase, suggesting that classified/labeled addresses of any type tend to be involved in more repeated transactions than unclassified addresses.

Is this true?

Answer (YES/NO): NO